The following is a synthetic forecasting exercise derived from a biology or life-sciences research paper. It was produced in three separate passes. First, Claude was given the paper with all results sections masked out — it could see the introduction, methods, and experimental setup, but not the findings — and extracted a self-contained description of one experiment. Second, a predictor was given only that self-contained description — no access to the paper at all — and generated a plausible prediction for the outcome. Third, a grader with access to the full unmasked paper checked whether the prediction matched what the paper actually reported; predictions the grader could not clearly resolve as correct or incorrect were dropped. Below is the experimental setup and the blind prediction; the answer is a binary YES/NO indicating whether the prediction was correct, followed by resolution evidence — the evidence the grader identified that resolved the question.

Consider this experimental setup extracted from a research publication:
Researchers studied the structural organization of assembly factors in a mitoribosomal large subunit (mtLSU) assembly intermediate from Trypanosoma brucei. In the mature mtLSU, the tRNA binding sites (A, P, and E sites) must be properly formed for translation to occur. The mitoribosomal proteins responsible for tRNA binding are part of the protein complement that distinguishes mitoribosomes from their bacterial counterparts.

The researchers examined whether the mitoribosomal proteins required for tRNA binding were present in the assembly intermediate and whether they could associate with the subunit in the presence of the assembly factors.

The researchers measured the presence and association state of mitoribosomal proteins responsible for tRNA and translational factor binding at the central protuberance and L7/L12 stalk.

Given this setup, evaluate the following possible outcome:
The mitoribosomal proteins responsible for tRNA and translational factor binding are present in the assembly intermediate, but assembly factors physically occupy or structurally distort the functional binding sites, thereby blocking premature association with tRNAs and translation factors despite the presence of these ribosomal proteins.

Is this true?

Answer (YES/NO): NO